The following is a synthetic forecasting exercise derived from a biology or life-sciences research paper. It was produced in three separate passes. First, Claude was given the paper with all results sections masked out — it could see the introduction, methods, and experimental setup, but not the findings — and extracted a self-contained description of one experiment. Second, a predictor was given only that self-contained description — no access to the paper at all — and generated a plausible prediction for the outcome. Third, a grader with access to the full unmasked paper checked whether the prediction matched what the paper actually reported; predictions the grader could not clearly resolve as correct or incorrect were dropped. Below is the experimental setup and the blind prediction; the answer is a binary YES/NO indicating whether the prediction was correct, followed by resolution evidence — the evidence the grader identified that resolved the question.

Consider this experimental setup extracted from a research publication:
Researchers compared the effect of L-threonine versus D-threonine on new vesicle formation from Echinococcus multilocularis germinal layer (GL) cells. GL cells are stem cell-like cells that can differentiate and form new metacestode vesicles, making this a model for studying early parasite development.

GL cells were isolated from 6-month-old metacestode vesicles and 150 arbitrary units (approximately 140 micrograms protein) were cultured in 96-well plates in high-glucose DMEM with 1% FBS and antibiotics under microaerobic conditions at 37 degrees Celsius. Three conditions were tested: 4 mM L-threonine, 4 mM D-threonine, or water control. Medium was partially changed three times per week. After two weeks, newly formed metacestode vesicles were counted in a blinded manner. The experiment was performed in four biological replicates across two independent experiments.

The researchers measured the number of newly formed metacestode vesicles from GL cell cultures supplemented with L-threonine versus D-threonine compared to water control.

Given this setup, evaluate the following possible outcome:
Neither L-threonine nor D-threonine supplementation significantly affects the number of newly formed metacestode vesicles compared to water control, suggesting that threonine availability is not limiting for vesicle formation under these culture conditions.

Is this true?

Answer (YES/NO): NO